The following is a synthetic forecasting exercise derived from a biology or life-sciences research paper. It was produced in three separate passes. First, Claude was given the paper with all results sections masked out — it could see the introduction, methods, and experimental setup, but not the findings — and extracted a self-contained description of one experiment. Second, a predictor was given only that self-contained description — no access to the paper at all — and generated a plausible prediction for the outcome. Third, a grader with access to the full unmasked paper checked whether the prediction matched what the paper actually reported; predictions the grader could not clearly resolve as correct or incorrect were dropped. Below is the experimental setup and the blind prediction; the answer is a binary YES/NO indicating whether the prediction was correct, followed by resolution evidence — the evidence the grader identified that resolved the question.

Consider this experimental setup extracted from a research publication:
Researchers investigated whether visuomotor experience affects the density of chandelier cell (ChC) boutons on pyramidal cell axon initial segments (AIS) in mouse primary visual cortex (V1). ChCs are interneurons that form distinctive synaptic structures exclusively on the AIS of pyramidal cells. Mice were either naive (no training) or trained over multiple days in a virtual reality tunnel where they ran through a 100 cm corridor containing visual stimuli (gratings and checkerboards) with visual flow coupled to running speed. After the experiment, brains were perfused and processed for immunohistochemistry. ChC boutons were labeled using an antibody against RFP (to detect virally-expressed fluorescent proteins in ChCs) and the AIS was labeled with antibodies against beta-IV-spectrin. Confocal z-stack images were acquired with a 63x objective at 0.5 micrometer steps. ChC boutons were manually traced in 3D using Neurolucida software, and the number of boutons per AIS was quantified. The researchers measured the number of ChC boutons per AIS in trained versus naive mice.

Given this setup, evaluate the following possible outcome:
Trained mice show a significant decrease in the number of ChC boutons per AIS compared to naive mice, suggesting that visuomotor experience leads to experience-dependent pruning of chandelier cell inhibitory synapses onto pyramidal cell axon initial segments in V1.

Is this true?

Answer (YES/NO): NO